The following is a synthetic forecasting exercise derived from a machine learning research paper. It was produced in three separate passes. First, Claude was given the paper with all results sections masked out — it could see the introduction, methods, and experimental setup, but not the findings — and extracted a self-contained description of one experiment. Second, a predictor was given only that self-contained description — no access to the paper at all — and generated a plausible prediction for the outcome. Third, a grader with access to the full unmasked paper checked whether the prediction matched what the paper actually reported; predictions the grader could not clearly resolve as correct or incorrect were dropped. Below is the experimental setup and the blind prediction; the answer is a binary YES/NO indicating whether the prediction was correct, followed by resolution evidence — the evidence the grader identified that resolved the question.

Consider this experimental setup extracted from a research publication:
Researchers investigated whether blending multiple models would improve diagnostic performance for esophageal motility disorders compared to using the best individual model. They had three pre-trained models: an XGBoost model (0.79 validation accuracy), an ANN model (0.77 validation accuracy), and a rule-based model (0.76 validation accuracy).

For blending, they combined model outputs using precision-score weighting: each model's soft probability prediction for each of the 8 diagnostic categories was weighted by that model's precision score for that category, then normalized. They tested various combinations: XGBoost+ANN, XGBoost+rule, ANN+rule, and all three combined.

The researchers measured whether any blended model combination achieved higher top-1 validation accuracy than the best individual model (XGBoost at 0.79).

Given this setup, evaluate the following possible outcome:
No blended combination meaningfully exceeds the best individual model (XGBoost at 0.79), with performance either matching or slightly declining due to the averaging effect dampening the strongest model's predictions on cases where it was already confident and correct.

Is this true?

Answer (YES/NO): YES